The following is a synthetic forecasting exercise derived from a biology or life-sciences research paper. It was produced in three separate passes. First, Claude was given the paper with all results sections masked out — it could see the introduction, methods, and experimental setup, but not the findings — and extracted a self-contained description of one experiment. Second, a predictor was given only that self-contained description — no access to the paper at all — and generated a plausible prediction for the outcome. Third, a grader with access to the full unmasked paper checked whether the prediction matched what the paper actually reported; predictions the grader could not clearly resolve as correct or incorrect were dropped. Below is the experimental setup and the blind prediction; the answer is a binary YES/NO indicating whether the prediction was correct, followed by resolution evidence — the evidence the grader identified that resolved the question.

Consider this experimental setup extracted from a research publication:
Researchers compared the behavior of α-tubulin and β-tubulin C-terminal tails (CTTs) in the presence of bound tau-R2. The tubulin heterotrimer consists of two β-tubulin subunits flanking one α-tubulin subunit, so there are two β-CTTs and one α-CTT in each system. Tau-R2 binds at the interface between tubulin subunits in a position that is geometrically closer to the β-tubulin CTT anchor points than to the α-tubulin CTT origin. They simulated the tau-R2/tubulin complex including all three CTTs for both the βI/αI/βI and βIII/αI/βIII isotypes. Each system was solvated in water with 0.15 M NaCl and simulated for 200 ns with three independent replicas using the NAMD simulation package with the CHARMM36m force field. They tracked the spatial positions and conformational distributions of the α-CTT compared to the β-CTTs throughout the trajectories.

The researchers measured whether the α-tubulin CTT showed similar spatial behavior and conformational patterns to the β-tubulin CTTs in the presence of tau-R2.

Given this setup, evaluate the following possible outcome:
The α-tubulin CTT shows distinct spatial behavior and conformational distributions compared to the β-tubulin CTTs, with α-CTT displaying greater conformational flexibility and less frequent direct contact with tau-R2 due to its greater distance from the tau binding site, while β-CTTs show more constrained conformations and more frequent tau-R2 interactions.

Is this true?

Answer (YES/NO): YES